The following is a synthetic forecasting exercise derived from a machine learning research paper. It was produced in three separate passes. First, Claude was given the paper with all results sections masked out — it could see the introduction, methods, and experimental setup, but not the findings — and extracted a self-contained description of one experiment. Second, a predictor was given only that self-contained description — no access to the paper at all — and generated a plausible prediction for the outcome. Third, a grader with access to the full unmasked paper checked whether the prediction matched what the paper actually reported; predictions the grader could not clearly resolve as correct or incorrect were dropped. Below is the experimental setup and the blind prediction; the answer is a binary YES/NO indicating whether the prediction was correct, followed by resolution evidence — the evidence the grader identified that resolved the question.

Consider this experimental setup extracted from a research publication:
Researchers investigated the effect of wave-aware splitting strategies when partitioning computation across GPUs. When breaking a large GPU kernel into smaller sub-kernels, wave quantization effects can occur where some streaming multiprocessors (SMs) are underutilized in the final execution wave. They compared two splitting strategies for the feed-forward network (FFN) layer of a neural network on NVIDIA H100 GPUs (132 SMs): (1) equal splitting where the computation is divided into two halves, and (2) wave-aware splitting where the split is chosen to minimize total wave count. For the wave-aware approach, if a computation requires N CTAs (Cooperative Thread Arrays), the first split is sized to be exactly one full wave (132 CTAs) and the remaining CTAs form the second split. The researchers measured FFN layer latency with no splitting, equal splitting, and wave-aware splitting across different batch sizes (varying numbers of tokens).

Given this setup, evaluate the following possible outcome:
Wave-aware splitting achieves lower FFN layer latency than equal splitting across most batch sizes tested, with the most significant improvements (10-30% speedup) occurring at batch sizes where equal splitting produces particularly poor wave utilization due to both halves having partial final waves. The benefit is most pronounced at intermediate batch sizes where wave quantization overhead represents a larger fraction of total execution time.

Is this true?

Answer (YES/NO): NO